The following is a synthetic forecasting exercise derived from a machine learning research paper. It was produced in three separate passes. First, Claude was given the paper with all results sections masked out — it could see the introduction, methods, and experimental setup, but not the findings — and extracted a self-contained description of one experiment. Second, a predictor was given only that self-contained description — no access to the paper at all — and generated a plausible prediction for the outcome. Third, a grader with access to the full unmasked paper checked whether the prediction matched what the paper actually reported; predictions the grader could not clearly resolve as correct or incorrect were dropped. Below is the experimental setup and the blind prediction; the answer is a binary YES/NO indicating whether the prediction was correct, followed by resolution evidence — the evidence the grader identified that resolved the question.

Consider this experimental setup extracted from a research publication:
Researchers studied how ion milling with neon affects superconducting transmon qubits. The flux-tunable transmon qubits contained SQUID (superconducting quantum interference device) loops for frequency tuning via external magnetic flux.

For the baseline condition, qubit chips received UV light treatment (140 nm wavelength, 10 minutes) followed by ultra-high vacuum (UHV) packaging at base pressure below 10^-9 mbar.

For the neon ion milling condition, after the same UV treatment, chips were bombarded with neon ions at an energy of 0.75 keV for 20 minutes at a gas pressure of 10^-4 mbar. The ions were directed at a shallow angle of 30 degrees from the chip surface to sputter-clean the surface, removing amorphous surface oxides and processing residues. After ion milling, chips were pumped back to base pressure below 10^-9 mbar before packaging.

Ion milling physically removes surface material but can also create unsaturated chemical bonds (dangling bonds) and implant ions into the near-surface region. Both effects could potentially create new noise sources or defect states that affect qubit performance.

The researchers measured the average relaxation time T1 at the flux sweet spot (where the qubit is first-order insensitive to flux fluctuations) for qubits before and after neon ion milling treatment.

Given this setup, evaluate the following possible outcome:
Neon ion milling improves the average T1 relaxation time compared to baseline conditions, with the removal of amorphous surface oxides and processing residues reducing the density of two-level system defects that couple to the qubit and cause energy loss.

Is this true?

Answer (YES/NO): NO